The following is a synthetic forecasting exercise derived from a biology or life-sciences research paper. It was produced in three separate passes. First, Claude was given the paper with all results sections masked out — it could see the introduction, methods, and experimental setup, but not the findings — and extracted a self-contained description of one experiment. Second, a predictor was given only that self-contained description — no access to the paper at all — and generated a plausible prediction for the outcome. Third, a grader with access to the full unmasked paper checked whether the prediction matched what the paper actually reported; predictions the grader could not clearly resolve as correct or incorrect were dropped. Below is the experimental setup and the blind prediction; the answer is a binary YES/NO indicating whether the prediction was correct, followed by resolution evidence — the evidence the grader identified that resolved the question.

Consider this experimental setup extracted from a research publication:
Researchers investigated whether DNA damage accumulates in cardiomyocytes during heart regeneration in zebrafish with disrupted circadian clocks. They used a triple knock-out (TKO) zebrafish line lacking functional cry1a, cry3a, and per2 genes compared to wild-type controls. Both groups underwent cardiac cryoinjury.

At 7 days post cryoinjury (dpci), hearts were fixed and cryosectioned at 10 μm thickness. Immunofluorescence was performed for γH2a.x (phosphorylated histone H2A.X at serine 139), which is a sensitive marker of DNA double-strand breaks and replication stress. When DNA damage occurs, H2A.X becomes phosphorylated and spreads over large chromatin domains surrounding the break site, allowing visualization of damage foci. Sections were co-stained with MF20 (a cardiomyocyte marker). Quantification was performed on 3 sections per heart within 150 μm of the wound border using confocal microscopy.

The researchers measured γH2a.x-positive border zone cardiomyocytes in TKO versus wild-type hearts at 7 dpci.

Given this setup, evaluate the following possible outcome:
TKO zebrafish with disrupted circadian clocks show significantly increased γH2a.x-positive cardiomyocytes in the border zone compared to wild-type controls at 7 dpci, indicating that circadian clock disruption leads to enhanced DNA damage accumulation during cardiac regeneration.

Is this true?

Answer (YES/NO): YES